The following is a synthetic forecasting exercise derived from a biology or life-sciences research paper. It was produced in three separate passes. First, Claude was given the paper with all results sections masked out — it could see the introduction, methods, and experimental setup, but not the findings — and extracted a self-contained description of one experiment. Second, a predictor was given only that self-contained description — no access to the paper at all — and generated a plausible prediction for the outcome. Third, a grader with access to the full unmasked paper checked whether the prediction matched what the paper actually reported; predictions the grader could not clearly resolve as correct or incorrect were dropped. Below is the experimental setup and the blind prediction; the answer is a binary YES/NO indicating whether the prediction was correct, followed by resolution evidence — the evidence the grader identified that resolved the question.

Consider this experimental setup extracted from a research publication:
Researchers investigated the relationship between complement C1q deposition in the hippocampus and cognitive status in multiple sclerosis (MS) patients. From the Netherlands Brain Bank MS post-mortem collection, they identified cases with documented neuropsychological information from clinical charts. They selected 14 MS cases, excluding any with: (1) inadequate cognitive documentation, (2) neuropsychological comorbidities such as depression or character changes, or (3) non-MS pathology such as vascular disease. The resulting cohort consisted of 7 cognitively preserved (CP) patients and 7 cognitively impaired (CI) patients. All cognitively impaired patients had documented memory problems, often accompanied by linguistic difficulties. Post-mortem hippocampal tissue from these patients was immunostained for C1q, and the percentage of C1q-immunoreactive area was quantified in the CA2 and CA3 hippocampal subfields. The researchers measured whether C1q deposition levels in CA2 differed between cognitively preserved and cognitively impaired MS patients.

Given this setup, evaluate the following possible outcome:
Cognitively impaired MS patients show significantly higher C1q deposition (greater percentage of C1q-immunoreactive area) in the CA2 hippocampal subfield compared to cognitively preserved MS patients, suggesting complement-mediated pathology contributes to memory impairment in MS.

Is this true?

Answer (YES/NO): YES